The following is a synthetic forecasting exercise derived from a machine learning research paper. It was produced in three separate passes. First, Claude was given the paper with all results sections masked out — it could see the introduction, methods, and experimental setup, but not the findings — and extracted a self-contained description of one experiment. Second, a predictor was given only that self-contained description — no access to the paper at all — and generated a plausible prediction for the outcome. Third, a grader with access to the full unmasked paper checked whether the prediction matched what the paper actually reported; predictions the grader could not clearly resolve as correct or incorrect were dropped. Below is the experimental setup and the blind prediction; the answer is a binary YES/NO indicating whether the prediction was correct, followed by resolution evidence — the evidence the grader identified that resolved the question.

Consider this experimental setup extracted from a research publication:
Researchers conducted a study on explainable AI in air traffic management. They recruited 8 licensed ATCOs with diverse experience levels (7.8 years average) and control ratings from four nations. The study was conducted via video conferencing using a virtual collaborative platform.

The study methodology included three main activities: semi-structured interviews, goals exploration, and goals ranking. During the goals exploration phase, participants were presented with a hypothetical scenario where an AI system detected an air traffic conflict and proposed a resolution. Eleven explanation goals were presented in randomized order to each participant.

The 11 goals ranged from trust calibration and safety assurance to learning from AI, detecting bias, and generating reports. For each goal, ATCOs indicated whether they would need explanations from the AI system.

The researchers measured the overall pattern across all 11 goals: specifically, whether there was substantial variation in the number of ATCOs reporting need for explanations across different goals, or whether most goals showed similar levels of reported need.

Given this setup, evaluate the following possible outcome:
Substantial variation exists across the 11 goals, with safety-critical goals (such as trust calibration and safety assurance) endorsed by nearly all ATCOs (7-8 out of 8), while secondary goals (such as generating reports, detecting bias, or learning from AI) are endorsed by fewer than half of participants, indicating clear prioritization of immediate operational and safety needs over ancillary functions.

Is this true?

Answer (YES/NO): NO